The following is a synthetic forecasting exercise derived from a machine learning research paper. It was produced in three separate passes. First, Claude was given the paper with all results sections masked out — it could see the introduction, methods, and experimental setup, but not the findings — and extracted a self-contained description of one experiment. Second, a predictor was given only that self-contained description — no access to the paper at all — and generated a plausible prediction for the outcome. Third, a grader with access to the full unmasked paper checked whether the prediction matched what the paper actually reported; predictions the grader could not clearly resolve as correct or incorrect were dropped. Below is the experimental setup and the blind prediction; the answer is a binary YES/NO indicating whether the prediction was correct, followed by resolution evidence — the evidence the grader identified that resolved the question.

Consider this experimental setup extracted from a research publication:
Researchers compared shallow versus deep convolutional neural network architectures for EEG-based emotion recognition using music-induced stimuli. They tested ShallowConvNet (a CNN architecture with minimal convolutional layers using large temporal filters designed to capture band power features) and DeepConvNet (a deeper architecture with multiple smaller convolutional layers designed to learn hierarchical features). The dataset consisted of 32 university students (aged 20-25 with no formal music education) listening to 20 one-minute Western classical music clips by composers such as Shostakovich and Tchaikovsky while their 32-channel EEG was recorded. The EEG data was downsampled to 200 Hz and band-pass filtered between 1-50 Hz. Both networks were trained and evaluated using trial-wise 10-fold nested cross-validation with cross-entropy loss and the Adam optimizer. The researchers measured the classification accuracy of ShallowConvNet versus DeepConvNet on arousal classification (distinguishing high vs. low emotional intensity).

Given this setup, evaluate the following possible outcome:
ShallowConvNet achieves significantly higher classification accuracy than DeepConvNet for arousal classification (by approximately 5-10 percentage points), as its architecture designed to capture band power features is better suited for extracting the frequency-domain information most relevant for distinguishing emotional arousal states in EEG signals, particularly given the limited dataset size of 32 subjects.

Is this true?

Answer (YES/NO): NO